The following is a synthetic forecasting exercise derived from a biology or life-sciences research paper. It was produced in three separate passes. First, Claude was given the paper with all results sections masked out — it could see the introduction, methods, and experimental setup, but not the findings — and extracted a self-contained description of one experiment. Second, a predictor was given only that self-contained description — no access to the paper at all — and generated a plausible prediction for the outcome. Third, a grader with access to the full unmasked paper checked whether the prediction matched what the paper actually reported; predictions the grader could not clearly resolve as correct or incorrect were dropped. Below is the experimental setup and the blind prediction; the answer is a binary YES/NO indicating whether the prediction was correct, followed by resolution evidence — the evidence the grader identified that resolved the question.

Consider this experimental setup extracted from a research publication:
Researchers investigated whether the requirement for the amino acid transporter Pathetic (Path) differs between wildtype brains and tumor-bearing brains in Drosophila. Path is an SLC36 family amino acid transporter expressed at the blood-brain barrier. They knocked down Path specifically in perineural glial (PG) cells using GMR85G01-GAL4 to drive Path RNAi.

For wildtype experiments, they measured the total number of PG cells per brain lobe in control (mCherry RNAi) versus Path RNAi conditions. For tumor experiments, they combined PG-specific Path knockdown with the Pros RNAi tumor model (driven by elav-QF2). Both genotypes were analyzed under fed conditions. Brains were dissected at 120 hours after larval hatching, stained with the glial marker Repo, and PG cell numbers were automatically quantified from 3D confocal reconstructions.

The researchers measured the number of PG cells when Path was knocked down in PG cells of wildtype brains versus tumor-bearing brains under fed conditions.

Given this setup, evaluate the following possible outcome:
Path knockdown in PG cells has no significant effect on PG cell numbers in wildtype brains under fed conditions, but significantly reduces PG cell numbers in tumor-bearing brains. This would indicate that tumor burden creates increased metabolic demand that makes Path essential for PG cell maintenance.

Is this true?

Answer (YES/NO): YES